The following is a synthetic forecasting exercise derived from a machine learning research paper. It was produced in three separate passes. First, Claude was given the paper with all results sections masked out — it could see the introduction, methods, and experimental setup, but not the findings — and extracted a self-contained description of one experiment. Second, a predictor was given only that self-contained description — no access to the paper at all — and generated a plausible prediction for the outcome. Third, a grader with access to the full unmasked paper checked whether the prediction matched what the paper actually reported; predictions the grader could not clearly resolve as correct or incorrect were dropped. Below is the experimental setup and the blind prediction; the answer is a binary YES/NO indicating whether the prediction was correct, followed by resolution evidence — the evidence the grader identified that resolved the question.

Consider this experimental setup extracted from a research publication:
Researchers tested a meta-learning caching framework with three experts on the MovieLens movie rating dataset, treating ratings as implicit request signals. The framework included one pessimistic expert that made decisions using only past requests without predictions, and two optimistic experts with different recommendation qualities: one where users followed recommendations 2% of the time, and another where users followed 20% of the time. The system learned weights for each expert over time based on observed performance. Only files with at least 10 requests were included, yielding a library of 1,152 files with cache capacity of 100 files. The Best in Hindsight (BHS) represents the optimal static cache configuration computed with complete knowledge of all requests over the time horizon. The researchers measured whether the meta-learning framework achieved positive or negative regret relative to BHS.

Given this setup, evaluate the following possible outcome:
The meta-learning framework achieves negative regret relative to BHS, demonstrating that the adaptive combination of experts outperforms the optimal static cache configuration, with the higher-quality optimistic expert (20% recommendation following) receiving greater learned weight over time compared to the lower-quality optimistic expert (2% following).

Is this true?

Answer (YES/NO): NO